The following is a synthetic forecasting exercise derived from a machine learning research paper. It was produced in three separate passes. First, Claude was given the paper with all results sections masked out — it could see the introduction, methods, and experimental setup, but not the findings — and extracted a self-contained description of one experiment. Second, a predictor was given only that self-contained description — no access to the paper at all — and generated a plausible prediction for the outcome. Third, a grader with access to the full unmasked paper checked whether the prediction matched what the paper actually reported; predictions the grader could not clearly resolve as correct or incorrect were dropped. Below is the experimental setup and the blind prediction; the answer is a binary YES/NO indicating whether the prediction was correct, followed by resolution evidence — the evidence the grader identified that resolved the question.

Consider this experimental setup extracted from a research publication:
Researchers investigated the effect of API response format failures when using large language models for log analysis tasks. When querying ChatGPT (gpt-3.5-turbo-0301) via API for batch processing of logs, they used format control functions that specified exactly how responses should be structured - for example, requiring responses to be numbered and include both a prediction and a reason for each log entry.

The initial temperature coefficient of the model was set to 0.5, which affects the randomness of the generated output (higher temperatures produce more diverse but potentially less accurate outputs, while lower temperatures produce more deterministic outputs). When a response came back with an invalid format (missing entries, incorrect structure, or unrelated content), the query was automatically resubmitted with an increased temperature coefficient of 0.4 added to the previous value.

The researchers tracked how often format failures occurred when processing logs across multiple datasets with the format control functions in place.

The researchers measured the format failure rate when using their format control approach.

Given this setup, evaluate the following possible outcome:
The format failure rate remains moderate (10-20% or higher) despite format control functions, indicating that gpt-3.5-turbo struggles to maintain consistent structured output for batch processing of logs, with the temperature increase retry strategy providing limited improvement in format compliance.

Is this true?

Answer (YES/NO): NO